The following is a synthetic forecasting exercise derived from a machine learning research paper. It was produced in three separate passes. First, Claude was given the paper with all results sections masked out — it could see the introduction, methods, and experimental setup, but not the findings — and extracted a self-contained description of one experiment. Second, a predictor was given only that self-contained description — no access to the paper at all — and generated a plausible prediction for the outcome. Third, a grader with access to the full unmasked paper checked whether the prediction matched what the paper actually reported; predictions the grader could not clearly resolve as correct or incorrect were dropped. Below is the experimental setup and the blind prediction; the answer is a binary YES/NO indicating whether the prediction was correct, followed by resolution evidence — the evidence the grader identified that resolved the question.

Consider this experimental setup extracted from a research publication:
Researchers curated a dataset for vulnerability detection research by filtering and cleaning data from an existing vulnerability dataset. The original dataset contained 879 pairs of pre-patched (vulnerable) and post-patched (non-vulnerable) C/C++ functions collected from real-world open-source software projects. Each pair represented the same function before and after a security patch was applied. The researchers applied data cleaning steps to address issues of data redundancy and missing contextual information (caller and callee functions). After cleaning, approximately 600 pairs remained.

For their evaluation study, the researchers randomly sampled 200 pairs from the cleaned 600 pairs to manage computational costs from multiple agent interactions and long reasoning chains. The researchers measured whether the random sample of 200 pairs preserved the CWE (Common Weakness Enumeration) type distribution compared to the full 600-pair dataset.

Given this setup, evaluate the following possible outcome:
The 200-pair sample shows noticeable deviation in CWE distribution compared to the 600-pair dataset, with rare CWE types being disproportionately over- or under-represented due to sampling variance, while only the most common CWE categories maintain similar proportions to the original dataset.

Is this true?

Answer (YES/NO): NO